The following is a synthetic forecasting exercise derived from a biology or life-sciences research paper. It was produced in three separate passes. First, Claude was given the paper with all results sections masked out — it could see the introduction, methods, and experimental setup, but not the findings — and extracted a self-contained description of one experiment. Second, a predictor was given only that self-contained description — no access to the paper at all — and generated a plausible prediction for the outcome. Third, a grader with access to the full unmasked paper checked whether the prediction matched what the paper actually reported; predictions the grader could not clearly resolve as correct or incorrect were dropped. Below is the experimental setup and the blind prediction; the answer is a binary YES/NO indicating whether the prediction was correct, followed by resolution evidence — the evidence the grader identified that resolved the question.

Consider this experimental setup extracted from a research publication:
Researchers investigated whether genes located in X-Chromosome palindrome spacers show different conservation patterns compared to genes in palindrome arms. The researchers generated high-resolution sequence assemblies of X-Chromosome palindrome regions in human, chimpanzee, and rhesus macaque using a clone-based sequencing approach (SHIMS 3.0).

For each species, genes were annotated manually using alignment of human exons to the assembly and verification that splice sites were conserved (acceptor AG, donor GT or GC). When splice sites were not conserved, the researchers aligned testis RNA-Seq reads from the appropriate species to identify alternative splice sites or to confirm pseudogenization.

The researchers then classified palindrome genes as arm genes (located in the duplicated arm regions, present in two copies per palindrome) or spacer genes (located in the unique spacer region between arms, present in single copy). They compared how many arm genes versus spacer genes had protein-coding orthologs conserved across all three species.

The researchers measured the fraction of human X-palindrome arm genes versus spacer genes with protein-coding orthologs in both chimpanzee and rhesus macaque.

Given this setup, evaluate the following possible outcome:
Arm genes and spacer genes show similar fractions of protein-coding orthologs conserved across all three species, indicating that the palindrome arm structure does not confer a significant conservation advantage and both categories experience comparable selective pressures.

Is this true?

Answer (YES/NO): NO